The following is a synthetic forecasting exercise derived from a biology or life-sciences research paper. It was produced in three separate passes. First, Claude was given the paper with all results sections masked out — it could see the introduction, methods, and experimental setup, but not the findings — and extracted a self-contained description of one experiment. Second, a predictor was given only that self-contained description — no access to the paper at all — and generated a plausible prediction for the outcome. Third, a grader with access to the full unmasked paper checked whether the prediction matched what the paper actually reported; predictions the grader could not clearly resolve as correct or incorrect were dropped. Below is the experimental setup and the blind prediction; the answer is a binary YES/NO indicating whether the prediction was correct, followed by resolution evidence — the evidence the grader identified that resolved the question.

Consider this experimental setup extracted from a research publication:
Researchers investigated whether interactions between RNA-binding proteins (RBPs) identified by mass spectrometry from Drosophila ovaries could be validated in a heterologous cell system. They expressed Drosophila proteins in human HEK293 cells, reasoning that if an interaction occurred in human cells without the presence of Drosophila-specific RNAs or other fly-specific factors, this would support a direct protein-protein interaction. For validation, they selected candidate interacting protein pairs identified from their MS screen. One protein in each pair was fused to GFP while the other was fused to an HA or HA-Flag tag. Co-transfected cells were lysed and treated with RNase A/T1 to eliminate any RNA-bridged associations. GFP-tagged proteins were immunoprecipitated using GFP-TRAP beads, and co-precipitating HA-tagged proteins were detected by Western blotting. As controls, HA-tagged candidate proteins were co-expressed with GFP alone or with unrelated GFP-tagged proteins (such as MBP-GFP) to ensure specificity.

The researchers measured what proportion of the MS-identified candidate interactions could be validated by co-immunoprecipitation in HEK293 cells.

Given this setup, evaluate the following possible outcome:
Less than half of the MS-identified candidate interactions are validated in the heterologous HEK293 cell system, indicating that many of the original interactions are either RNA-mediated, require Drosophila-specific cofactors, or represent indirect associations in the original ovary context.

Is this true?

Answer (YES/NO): YES